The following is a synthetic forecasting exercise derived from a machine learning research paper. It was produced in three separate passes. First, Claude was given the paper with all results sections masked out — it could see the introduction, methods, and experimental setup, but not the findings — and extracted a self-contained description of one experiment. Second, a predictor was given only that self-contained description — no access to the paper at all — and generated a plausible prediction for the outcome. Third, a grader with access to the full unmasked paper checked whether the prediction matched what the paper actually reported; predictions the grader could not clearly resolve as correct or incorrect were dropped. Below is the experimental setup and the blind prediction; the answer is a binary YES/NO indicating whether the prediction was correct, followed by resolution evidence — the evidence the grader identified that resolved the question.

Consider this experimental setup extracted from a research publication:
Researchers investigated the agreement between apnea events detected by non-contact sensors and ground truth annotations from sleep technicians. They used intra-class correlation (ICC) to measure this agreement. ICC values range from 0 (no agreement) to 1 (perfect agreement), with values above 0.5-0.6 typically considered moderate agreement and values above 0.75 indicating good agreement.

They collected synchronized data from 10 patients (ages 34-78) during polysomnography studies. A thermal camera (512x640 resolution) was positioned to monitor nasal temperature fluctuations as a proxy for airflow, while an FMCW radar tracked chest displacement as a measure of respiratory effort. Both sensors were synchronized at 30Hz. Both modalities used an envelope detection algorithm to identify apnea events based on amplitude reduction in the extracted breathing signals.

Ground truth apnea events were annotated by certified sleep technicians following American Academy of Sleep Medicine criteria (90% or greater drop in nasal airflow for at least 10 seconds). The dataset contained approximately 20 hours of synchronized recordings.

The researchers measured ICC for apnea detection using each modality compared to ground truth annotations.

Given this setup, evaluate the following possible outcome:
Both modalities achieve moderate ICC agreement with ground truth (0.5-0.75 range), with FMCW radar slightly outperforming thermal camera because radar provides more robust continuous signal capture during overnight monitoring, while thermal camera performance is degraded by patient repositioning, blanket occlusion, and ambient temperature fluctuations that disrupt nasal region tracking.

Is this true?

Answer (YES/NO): NO